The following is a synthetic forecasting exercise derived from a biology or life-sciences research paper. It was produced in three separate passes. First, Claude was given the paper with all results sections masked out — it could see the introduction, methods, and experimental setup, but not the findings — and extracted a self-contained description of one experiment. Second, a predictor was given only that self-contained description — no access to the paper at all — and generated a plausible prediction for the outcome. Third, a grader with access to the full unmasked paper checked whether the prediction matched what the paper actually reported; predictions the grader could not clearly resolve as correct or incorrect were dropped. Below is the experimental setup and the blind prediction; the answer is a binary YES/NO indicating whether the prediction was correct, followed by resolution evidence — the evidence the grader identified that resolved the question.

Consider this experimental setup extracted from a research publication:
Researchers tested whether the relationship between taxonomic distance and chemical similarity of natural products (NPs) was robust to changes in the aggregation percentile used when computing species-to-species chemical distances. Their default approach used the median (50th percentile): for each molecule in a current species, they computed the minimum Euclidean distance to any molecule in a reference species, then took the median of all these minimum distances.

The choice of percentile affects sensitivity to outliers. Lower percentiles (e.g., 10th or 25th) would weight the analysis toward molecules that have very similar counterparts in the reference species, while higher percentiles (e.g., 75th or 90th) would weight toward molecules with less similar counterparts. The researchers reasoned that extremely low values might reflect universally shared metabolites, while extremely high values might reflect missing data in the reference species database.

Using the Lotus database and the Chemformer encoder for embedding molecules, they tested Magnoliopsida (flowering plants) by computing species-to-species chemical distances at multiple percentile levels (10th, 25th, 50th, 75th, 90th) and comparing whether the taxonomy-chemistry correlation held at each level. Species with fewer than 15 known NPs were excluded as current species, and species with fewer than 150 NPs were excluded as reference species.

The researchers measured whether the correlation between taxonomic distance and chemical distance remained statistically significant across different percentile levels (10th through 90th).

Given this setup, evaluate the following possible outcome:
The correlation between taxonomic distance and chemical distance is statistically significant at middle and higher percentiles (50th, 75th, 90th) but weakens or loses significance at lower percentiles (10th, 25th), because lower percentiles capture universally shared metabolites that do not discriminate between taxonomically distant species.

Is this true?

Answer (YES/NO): NO